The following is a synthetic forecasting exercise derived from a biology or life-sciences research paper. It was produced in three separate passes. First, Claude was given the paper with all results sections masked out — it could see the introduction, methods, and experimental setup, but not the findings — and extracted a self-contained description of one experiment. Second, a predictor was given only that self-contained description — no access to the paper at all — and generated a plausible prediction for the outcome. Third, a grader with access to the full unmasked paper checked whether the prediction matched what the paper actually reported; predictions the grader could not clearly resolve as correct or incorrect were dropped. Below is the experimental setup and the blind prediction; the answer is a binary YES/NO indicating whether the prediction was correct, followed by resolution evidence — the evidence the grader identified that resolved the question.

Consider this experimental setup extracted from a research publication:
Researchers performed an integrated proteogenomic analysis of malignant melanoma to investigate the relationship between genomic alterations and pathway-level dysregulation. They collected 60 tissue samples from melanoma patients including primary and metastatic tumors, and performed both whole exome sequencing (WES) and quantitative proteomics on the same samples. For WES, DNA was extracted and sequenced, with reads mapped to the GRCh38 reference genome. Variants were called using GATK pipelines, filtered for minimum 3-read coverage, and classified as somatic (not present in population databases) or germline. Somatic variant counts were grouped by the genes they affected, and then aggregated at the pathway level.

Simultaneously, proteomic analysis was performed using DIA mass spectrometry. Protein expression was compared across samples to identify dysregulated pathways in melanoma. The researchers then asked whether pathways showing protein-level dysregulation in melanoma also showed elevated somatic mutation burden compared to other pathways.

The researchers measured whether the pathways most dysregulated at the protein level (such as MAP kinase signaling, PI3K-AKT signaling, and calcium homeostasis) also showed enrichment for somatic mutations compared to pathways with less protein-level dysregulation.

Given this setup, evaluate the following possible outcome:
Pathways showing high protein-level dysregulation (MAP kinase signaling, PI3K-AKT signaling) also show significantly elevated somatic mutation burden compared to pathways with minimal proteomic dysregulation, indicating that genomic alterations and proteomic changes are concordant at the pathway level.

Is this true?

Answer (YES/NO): YES